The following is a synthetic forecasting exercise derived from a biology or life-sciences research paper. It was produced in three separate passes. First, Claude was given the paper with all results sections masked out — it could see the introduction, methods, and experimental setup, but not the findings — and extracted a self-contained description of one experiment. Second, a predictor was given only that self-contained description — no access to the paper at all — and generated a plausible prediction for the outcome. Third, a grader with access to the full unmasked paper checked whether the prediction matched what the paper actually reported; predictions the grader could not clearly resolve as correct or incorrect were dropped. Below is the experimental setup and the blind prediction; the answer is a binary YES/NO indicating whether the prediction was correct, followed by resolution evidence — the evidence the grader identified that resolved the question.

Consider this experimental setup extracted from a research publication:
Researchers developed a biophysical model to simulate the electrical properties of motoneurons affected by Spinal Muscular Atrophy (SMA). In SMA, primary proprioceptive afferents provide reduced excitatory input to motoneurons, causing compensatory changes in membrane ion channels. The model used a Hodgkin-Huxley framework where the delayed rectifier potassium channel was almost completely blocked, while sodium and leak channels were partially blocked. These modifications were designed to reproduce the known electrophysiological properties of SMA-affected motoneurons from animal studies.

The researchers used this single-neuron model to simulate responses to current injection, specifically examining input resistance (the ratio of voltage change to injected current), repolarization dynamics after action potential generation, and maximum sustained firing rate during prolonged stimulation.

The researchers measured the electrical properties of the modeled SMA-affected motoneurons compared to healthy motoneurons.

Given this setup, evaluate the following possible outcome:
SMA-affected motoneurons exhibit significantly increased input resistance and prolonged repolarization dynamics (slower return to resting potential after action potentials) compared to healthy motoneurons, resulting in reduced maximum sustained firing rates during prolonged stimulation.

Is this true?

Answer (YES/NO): YES